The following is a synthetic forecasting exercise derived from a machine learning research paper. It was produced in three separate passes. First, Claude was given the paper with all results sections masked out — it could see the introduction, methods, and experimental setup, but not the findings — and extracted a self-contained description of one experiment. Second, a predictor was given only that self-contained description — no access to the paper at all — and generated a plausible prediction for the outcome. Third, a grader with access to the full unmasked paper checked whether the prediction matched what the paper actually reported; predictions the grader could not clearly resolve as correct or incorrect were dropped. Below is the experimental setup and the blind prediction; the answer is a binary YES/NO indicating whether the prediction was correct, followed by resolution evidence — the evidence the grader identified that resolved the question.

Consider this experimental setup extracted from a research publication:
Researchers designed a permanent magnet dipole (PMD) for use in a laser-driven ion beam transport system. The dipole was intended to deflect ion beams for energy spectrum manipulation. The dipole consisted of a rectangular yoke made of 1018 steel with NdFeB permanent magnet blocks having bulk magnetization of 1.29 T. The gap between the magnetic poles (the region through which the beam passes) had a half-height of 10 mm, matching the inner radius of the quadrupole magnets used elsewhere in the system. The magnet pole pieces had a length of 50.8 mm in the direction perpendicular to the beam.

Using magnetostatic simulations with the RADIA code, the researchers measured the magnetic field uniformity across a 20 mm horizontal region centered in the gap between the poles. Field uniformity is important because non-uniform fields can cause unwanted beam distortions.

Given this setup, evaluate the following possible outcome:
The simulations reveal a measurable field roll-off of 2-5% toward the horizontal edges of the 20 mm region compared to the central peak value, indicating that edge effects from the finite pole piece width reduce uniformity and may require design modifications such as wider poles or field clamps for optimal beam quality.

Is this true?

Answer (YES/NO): NO